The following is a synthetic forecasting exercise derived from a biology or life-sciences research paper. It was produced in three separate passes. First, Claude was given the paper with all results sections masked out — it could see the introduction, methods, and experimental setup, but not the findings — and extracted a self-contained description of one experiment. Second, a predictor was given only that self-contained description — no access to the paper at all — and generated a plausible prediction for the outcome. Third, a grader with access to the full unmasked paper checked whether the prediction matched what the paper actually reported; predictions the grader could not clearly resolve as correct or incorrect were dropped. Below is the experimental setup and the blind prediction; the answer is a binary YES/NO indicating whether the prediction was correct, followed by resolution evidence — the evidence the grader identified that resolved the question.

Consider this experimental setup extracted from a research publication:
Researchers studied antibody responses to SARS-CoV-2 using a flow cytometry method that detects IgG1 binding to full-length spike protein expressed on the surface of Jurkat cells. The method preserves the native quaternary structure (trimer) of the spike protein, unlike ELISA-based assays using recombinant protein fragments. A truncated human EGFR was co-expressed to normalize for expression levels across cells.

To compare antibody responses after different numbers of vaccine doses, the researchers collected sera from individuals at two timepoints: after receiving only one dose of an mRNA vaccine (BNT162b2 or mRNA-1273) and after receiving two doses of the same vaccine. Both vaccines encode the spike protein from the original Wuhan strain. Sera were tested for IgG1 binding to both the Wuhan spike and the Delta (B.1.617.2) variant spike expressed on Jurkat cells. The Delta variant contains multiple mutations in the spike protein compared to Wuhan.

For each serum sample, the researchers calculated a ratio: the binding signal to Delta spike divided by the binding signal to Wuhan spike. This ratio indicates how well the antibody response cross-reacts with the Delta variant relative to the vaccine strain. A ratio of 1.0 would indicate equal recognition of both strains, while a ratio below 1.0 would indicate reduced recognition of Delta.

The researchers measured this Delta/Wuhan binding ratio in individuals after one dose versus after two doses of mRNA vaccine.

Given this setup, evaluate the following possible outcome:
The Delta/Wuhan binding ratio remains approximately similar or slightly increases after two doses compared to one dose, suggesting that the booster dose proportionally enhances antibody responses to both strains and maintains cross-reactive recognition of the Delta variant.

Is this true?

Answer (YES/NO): NO